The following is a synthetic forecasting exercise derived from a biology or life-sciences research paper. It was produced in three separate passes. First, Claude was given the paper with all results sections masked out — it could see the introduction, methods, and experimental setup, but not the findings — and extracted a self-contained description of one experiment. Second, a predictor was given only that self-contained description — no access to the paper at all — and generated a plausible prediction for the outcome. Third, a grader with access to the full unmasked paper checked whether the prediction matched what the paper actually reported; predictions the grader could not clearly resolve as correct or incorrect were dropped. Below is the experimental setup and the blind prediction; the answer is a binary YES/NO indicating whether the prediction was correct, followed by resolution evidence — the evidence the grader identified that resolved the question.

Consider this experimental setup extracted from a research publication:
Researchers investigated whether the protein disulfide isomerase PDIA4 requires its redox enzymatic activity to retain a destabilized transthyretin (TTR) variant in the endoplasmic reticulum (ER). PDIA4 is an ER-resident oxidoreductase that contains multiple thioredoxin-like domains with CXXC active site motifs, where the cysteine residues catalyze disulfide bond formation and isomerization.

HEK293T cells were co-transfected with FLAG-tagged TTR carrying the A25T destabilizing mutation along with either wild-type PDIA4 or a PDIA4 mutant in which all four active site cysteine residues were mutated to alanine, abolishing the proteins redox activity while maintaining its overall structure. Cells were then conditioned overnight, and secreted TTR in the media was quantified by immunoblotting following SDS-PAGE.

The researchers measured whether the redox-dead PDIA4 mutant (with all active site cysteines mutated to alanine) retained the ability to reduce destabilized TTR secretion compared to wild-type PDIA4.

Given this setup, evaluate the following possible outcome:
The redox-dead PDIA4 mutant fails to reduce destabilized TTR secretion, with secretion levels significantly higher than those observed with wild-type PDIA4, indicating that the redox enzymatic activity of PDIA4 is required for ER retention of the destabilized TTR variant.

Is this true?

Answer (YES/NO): NO